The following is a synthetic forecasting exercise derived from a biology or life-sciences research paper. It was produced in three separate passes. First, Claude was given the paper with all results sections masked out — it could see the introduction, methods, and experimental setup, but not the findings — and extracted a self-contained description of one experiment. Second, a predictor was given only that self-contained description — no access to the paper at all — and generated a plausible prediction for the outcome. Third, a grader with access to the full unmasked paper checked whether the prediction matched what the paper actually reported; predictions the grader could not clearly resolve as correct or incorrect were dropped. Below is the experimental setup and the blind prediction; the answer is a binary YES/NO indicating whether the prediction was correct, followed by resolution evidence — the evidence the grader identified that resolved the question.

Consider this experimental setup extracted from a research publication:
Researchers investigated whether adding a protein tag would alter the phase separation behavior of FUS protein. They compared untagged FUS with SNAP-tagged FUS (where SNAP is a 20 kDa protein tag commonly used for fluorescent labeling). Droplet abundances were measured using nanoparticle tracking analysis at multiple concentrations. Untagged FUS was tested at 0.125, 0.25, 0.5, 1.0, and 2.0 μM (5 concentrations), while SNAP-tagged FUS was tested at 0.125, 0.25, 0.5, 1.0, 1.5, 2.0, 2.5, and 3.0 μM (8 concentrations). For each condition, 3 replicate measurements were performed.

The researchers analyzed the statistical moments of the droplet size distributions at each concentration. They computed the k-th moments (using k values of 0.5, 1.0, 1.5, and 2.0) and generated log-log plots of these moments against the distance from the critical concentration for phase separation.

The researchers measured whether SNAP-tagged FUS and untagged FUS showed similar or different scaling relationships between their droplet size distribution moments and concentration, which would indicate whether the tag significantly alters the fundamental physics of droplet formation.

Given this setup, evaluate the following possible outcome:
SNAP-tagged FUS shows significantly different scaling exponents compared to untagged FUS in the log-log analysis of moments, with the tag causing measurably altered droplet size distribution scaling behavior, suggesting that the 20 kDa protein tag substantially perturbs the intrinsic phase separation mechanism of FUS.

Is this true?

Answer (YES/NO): NO